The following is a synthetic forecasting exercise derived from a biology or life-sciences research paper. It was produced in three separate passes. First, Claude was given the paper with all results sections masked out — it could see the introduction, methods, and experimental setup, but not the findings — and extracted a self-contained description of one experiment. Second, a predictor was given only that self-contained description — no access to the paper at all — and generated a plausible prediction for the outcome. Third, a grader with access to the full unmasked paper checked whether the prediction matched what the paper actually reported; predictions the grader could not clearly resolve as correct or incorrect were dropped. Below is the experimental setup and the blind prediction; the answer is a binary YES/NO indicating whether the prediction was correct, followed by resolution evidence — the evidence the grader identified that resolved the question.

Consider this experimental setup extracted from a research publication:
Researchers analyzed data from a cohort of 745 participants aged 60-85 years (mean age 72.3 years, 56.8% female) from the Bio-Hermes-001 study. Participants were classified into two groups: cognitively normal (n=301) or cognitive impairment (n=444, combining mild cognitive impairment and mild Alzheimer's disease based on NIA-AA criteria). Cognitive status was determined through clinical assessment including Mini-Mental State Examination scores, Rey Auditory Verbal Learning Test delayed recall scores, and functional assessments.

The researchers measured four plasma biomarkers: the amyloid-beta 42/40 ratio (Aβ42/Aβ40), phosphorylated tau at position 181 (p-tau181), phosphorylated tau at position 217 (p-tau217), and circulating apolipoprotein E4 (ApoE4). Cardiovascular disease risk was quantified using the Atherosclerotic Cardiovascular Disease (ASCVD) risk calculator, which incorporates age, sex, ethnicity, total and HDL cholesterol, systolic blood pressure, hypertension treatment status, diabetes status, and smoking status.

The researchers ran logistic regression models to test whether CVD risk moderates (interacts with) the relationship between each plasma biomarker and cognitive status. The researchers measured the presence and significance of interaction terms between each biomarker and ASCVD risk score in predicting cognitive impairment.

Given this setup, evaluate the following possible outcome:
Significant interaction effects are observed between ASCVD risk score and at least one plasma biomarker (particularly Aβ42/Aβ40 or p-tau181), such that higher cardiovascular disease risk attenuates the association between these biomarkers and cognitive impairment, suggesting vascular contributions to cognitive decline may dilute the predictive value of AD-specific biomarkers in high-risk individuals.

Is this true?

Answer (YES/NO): NO